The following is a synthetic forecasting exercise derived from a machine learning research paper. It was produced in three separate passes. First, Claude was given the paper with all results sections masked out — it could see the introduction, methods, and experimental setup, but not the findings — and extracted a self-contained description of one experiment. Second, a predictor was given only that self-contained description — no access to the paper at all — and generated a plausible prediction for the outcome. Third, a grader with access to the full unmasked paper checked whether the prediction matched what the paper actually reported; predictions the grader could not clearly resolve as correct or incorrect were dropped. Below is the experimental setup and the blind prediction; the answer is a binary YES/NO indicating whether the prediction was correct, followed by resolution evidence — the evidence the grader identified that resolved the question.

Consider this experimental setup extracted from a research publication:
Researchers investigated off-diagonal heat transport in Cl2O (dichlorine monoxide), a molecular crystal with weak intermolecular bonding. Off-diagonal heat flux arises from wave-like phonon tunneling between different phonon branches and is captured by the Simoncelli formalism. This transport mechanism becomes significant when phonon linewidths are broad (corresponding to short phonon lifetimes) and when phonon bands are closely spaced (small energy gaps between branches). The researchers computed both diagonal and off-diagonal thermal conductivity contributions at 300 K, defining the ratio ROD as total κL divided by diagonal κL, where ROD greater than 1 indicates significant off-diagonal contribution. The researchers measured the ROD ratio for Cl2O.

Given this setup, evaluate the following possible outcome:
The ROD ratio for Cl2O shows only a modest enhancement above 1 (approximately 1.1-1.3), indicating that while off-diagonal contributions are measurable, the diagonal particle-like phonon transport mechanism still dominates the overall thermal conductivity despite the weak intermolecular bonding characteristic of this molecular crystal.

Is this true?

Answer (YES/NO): NO